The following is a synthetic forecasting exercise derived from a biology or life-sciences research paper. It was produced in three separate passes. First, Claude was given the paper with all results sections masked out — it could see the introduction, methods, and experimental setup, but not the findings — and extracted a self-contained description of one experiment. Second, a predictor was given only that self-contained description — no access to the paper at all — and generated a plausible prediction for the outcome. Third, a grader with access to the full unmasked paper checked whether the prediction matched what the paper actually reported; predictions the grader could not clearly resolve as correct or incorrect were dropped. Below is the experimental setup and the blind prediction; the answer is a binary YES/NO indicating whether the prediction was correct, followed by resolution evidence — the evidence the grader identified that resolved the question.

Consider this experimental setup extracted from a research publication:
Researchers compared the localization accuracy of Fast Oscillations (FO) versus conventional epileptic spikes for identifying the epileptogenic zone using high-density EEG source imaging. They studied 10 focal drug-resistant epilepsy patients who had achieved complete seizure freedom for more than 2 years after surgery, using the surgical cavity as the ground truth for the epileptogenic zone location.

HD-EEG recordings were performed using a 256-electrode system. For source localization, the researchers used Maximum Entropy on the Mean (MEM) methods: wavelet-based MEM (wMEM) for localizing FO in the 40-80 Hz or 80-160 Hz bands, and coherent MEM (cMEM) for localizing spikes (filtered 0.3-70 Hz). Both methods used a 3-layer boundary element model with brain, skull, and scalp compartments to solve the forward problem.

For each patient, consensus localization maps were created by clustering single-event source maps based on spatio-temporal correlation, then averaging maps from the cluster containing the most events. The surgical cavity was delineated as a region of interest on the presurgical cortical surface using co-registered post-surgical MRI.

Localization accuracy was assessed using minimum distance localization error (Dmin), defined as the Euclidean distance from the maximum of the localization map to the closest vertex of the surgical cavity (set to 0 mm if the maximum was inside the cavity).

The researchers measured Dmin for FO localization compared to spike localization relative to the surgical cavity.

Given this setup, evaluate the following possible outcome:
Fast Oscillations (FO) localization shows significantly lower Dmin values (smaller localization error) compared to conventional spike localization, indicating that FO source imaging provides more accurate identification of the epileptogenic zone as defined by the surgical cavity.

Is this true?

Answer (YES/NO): NO